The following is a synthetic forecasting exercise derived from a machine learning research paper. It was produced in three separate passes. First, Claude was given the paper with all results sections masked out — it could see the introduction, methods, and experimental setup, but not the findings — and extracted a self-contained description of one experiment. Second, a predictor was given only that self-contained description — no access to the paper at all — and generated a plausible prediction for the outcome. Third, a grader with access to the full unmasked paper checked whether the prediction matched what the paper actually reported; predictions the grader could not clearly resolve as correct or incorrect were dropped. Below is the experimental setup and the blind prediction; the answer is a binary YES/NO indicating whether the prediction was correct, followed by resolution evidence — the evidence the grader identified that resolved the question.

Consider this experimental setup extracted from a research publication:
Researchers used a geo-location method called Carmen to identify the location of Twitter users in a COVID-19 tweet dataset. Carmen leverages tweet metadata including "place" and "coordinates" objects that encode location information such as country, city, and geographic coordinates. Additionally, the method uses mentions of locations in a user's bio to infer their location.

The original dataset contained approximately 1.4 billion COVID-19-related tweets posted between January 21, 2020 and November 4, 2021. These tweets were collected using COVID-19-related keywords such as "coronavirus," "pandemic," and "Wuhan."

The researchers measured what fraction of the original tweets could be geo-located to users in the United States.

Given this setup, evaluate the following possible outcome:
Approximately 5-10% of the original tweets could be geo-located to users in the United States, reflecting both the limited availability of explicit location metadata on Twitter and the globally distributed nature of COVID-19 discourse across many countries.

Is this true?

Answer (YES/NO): NO